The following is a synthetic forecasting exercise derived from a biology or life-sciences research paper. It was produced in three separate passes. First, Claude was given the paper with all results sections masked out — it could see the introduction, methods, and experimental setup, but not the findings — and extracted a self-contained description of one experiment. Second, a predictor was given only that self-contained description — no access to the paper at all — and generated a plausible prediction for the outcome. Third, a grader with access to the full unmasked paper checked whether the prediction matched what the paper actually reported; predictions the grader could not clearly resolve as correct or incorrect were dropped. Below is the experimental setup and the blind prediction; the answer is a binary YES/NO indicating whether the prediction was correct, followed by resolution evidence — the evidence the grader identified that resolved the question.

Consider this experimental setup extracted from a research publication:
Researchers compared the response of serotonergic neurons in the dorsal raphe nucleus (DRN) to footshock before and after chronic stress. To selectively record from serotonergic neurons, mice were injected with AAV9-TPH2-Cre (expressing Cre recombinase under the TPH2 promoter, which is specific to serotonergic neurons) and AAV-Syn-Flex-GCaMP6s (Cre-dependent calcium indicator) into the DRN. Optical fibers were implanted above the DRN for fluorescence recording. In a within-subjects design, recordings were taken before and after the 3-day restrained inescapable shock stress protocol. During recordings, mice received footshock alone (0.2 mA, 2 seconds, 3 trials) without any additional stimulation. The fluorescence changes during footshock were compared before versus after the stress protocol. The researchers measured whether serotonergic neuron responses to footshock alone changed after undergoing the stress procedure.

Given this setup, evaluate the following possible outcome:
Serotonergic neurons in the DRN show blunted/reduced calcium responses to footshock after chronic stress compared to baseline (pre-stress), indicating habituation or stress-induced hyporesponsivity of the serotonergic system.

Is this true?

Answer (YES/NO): YES